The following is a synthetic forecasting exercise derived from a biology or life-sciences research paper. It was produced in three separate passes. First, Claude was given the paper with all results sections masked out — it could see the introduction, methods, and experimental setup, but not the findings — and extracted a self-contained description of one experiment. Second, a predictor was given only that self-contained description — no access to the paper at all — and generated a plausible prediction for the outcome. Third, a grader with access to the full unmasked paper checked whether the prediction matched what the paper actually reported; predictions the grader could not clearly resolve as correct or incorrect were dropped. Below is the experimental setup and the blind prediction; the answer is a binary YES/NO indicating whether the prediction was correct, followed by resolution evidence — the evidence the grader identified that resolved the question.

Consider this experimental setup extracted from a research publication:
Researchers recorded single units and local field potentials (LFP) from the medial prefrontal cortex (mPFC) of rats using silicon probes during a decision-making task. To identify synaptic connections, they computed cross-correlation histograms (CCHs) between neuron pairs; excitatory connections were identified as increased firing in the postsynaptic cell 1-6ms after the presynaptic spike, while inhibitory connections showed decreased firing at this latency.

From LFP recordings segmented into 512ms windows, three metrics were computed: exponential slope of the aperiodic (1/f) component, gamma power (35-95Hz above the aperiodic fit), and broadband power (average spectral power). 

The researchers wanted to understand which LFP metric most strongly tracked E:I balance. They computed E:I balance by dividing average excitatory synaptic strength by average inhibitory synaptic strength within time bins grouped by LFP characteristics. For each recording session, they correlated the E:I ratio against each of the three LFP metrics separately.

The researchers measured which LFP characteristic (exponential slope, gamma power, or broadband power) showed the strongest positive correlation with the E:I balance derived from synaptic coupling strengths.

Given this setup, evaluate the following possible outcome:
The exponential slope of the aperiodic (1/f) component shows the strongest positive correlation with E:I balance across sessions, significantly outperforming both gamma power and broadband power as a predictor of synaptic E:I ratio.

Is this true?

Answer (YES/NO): NO